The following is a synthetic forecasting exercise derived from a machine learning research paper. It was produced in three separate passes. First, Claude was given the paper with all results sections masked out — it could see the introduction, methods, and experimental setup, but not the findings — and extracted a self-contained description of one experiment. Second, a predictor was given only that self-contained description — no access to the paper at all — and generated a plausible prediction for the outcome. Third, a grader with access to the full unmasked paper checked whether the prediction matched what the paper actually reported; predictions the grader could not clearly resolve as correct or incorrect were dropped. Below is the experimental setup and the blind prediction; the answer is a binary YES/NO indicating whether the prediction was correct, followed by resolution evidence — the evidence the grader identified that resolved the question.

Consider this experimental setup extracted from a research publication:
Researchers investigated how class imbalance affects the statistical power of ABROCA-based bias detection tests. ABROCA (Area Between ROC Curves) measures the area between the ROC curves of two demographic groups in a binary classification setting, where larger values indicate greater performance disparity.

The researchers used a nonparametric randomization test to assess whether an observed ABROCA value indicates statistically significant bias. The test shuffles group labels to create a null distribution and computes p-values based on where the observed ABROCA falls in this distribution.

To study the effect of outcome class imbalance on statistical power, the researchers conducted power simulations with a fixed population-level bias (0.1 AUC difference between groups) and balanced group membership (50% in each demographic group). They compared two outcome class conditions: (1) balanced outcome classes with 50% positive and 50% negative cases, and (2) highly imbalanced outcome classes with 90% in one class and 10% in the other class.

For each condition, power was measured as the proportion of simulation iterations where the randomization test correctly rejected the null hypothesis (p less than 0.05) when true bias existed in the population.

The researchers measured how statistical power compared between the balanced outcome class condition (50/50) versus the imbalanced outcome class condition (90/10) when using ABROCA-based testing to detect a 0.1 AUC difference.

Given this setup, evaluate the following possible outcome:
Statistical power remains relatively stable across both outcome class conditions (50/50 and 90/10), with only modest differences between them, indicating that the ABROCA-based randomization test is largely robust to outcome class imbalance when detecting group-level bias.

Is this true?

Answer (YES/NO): NO